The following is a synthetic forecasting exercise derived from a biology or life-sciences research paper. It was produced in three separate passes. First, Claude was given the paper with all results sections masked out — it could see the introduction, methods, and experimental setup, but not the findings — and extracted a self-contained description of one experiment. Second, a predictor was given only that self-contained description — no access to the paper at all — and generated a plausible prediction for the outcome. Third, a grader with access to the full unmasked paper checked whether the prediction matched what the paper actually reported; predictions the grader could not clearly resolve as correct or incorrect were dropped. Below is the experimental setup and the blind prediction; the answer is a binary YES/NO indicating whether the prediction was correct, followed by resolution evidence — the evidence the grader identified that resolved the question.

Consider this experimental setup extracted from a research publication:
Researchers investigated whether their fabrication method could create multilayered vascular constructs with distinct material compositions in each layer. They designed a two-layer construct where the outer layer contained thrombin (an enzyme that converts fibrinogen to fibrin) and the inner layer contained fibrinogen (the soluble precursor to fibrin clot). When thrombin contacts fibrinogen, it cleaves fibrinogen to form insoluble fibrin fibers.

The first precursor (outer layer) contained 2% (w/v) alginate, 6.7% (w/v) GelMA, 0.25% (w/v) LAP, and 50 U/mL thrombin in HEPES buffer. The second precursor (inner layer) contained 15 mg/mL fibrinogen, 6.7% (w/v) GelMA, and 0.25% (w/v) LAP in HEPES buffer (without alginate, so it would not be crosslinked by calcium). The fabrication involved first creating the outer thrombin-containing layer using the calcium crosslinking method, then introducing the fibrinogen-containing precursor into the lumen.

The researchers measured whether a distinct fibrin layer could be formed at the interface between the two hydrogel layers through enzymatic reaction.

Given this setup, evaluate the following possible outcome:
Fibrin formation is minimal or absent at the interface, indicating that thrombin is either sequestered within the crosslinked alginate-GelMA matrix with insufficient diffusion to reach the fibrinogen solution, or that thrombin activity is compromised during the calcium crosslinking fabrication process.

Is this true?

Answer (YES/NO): NO